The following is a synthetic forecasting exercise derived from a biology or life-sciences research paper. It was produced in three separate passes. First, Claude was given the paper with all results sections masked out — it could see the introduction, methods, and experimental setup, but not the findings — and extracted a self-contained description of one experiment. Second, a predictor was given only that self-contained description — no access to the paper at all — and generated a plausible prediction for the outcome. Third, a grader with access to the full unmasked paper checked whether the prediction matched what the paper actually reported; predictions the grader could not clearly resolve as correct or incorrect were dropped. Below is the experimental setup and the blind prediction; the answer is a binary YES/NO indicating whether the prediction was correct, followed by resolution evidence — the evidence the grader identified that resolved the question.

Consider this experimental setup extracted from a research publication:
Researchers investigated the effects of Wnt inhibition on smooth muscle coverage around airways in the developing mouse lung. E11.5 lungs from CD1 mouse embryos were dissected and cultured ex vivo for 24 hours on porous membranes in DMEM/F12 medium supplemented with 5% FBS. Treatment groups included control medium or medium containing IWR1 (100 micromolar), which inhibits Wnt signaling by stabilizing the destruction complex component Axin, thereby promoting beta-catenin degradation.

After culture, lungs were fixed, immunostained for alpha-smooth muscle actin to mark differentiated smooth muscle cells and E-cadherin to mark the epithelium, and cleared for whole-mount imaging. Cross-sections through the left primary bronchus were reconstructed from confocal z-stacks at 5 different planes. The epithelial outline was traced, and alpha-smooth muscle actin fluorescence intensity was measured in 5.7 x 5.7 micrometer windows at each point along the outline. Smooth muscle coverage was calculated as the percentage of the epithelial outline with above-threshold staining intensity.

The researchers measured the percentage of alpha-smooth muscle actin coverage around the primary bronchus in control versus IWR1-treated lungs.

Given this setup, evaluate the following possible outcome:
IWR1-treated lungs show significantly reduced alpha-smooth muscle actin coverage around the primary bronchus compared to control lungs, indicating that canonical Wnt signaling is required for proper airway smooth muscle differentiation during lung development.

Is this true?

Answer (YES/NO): NO